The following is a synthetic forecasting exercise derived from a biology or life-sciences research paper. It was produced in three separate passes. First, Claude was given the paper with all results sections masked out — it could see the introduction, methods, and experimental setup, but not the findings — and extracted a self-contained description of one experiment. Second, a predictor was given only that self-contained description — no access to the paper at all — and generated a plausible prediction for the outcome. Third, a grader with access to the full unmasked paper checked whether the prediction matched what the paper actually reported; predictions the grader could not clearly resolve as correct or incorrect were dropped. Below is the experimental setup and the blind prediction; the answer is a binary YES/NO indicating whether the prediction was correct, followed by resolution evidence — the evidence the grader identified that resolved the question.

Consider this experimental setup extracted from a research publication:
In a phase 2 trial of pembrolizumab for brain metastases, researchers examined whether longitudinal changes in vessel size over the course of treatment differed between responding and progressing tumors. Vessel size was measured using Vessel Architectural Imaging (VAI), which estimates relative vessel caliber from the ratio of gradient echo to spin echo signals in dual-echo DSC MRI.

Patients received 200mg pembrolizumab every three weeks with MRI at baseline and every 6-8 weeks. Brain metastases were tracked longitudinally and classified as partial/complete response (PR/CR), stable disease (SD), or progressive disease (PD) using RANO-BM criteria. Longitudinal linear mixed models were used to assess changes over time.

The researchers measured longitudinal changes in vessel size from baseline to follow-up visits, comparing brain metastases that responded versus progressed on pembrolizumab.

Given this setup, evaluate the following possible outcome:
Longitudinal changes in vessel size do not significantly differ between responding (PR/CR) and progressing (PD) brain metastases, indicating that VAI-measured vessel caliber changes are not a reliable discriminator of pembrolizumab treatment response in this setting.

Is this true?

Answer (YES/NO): NO